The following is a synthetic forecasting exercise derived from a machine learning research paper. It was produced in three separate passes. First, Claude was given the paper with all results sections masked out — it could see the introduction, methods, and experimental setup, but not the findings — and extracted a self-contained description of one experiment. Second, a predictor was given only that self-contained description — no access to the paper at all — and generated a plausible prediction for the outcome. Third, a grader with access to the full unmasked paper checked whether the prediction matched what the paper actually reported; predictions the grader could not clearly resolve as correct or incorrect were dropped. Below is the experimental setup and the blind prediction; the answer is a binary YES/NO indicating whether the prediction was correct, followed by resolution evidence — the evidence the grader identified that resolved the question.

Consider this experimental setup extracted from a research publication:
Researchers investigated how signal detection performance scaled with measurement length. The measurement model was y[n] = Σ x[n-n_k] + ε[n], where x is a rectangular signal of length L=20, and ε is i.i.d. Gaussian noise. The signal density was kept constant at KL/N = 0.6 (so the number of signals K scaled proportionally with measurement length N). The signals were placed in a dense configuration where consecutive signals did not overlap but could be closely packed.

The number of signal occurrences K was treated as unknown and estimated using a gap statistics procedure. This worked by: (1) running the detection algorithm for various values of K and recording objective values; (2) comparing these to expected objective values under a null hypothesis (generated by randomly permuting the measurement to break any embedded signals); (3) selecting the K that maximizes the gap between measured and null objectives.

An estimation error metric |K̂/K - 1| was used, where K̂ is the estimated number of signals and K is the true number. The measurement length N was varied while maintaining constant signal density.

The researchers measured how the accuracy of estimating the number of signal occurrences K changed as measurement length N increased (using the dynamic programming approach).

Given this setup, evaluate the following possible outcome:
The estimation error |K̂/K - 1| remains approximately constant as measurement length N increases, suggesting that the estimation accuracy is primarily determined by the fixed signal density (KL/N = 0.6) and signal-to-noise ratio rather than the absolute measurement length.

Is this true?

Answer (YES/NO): NO